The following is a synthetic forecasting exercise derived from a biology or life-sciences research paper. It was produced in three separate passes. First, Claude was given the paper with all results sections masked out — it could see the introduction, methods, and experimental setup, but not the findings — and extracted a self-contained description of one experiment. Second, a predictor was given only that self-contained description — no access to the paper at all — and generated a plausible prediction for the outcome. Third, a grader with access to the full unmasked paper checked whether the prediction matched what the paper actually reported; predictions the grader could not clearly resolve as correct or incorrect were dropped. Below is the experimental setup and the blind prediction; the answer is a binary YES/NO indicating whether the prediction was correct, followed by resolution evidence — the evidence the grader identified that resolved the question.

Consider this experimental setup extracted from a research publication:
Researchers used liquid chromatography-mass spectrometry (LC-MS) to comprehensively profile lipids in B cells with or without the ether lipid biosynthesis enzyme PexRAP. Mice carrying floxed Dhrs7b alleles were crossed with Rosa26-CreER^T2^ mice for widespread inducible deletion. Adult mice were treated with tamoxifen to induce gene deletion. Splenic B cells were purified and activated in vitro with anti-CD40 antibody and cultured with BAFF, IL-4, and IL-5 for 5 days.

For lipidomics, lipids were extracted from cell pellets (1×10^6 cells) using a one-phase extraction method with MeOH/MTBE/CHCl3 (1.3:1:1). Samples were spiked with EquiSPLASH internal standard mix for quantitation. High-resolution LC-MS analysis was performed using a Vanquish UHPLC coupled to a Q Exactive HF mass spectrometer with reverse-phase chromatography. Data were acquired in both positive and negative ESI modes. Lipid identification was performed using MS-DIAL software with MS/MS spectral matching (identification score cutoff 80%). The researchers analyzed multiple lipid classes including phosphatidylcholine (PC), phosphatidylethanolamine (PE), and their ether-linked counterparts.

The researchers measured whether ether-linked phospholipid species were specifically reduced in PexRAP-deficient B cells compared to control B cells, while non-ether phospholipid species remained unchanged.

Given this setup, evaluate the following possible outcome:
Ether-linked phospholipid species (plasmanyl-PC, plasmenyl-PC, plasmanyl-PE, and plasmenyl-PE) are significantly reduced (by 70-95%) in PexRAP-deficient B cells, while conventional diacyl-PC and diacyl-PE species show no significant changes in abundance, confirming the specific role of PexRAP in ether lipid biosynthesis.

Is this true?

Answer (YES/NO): NO